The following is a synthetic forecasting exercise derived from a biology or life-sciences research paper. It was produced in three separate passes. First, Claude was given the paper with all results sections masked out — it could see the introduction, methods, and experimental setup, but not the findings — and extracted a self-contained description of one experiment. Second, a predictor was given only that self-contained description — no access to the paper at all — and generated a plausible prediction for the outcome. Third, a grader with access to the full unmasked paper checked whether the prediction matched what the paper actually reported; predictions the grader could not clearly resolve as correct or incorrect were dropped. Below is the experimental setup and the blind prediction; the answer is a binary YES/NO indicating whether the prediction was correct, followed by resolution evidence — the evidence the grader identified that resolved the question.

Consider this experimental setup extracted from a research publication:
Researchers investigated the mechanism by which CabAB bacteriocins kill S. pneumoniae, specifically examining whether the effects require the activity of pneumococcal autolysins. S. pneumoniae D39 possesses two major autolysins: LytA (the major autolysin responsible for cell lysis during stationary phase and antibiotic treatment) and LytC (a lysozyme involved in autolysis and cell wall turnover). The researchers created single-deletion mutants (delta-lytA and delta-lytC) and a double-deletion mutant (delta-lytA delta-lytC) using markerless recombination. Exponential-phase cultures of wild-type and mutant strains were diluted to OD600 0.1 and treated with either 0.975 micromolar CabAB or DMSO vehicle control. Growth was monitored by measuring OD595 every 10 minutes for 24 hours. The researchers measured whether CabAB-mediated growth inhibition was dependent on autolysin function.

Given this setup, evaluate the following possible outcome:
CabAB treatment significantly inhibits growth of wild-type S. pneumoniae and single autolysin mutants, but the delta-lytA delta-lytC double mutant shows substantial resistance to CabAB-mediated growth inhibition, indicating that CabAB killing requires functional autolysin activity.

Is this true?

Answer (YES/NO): NO